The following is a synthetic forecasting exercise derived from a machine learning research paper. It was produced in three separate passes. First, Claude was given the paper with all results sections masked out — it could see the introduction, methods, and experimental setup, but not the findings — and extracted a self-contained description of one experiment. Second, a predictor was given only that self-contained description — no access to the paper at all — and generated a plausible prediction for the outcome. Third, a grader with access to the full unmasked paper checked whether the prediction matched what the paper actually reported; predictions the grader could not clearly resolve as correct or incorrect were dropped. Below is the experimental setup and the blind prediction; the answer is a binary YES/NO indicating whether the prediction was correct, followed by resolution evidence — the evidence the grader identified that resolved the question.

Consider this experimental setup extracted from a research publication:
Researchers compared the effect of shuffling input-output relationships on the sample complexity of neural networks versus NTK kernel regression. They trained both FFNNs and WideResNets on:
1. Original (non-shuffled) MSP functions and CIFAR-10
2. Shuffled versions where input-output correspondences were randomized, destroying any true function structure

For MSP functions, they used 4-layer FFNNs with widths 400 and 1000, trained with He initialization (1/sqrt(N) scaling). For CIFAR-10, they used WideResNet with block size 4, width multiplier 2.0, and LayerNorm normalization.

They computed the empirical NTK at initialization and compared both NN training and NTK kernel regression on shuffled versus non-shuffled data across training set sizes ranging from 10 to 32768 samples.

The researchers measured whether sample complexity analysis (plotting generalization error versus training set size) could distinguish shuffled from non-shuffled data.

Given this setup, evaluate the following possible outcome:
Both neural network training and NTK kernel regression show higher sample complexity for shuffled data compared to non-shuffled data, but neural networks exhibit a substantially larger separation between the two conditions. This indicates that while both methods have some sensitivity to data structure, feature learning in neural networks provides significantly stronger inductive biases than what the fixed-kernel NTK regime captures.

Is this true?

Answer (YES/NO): NO